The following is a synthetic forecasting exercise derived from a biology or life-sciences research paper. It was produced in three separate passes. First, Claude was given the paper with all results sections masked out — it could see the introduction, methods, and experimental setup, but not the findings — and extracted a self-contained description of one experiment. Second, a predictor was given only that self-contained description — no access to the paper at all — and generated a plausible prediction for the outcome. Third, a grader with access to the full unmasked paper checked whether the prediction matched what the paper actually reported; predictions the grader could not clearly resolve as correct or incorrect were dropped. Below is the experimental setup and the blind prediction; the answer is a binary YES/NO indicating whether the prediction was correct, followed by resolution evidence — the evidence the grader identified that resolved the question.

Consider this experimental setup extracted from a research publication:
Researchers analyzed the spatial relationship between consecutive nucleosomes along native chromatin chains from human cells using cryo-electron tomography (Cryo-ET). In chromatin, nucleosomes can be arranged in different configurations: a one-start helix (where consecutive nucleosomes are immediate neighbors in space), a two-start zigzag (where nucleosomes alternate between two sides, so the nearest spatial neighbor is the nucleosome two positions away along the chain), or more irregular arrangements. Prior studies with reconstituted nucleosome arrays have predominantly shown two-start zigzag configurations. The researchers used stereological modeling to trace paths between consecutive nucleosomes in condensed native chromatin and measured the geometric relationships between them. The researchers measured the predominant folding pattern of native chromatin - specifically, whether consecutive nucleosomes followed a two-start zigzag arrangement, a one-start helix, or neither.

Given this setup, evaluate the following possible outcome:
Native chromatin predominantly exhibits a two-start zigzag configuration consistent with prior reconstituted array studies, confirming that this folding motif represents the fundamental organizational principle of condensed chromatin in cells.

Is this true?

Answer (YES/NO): NO